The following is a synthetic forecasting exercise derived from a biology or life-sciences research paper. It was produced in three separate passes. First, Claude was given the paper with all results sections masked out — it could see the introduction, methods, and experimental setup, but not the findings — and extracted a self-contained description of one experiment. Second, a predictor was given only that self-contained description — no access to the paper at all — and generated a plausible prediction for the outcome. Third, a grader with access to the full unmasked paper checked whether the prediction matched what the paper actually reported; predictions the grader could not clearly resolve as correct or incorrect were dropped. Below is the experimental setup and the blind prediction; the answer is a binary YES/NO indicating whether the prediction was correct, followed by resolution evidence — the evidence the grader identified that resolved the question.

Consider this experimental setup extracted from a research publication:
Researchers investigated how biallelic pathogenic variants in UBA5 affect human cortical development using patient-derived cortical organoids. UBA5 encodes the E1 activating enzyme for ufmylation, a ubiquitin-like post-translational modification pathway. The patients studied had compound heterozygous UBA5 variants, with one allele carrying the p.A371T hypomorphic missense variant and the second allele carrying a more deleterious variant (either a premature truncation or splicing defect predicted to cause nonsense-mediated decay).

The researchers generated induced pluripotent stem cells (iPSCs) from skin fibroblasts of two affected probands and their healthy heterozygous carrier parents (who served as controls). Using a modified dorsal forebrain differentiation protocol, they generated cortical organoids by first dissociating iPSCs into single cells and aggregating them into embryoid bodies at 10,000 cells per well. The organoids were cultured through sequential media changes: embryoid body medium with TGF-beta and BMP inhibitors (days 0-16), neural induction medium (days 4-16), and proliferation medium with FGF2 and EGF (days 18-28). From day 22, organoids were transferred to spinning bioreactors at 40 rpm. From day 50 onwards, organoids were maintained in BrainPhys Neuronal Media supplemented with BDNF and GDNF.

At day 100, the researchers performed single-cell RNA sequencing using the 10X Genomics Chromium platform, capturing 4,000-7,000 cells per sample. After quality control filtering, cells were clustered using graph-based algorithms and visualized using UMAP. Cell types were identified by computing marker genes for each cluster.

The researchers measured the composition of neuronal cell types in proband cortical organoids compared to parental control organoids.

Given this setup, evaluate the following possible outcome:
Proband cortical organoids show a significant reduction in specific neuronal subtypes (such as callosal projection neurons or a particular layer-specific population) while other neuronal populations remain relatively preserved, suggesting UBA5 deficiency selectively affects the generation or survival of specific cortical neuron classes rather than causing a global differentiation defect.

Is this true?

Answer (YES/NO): NO